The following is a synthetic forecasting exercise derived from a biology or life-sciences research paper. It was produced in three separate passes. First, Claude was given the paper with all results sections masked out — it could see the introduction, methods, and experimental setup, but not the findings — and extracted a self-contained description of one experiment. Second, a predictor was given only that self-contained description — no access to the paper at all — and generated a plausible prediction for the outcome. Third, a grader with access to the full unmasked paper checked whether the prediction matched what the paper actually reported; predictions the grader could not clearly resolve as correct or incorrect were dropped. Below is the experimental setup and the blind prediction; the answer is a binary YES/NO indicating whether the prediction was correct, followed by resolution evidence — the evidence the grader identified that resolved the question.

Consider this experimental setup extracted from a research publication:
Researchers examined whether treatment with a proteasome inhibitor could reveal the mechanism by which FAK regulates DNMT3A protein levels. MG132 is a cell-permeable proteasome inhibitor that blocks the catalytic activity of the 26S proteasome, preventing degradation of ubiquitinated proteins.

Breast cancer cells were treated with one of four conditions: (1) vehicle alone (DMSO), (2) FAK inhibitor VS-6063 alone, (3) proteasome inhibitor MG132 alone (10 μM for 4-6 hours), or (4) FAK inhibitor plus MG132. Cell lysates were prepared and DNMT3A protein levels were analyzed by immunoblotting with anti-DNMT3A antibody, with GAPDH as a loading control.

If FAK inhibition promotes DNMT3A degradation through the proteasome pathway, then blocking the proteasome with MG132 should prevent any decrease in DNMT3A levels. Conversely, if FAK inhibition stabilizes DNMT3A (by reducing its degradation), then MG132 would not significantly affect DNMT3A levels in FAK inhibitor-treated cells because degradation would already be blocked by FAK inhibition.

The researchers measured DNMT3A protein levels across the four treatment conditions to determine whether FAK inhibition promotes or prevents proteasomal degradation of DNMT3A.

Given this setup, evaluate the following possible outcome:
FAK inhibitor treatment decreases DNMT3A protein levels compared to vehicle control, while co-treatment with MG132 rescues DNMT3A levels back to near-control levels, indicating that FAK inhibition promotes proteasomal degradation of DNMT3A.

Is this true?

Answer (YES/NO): YES